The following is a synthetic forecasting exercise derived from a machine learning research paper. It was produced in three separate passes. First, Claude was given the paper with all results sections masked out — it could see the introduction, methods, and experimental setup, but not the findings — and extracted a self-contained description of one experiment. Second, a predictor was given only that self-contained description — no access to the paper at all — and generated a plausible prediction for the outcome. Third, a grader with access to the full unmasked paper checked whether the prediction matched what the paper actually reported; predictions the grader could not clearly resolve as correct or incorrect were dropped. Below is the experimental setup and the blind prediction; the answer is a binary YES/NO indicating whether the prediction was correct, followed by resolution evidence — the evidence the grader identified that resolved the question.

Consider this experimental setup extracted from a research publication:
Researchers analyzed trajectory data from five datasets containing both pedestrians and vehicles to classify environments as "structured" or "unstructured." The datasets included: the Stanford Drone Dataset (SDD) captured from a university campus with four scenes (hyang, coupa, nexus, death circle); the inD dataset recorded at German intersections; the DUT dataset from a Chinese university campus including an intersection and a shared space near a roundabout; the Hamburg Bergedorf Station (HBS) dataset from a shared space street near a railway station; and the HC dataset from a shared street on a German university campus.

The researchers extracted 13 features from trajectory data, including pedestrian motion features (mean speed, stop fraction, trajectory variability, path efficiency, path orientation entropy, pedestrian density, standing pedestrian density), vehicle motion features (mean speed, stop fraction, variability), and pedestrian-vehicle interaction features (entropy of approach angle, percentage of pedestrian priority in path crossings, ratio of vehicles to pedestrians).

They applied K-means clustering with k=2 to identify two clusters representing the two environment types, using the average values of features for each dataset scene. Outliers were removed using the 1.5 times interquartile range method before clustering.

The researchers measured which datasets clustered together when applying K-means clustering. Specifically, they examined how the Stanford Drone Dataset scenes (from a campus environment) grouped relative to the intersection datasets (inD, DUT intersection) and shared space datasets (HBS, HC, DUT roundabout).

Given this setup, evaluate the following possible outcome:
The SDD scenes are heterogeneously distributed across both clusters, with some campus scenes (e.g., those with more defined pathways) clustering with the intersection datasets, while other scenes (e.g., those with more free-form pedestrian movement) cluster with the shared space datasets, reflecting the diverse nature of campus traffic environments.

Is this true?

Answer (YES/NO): NO